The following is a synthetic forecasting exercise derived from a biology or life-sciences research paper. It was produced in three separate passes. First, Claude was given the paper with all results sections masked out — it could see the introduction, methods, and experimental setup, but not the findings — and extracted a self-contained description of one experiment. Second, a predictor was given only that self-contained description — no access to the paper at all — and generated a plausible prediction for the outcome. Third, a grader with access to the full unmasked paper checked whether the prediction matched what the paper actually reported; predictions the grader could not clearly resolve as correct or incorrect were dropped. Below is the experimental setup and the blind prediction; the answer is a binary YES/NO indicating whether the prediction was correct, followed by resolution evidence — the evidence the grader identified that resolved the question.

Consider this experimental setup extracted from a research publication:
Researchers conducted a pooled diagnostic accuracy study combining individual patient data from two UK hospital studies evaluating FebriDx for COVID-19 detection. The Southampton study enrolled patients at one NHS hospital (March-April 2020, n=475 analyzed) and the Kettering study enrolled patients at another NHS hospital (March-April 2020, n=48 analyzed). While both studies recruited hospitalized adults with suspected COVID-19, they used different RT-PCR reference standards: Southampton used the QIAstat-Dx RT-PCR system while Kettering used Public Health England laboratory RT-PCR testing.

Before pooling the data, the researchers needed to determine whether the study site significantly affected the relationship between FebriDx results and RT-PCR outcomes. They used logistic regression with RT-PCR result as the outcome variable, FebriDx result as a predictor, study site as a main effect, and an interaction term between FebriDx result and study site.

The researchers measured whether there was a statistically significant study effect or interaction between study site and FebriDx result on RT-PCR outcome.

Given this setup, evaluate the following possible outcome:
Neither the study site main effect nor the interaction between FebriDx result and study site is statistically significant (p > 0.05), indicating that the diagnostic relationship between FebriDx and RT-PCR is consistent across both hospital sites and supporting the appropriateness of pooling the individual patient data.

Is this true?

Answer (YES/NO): YES